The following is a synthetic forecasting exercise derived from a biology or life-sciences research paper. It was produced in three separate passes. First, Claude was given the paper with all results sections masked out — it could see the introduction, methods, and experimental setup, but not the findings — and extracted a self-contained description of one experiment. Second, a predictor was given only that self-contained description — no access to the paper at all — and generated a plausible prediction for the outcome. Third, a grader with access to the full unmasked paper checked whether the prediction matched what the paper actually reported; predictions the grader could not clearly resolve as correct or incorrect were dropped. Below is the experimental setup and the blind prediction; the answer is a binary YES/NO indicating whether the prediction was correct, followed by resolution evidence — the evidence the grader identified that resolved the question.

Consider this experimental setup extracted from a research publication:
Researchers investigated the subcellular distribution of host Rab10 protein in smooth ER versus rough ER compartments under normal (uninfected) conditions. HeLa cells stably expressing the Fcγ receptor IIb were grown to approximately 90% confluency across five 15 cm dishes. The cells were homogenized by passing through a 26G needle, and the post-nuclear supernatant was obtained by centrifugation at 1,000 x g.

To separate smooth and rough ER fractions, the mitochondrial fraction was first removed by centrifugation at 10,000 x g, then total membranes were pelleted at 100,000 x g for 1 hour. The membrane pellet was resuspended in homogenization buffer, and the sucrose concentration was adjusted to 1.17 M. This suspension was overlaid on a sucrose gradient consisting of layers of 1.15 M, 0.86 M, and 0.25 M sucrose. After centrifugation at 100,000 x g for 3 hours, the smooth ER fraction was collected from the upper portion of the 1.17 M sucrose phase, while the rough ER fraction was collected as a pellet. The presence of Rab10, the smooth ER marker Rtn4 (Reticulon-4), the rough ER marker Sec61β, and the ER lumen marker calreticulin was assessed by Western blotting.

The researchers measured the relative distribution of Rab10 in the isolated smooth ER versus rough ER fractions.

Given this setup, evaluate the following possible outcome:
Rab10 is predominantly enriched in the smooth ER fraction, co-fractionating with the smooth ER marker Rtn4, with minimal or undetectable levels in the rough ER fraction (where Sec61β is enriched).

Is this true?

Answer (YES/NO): YES